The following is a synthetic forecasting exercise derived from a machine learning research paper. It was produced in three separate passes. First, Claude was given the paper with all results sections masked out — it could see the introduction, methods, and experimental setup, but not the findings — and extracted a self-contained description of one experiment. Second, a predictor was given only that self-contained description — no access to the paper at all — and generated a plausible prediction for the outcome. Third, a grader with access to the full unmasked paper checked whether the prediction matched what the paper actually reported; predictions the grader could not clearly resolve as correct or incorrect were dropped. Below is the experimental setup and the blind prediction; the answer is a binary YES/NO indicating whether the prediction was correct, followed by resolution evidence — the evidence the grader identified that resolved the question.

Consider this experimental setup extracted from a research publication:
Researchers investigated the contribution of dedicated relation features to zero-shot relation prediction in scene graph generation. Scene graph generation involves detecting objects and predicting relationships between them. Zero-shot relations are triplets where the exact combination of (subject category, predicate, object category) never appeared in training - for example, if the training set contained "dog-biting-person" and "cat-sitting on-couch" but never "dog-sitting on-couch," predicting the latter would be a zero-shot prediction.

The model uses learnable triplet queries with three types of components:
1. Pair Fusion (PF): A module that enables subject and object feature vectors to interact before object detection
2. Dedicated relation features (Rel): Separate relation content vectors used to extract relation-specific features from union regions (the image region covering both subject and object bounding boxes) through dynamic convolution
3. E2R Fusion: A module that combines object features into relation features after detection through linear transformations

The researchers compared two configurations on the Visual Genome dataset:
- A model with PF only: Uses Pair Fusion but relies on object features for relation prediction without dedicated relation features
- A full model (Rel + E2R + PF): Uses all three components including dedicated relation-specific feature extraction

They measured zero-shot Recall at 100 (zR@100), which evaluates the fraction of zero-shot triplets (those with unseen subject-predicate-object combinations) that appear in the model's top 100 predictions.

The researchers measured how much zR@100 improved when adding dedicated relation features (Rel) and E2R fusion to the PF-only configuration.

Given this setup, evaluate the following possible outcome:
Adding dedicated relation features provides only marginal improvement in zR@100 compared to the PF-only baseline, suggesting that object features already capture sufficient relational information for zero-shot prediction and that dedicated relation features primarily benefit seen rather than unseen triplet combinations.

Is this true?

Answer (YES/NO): NO